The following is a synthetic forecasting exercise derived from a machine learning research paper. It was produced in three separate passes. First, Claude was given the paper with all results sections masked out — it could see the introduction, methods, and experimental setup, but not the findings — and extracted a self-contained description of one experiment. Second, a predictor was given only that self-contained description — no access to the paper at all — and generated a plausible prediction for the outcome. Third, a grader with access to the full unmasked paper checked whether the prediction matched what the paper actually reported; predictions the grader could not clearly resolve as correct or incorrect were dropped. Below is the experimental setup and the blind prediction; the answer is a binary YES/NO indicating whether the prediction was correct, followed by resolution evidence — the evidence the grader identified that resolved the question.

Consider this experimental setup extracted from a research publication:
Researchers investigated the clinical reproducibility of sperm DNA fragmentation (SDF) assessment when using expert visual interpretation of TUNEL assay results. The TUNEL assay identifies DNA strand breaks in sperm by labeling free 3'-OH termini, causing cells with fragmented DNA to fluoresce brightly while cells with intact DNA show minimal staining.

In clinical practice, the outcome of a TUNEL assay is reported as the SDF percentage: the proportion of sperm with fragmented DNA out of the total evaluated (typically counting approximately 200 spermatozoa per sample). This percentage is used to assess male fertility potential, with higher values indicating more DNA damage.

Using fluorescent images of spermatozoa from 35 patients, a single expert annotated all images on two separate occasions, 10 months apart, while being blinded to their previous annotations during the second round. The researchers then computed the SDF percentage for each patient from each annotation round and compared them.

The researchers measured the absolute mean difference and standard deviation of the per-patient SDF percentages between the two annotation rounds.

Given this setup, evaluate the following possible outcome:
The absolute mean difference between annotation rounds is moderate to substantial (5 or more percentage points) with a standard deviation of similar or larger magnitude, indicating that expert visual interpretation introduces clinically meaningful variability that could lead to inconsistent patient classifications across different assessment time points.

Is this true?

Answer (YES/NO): YES